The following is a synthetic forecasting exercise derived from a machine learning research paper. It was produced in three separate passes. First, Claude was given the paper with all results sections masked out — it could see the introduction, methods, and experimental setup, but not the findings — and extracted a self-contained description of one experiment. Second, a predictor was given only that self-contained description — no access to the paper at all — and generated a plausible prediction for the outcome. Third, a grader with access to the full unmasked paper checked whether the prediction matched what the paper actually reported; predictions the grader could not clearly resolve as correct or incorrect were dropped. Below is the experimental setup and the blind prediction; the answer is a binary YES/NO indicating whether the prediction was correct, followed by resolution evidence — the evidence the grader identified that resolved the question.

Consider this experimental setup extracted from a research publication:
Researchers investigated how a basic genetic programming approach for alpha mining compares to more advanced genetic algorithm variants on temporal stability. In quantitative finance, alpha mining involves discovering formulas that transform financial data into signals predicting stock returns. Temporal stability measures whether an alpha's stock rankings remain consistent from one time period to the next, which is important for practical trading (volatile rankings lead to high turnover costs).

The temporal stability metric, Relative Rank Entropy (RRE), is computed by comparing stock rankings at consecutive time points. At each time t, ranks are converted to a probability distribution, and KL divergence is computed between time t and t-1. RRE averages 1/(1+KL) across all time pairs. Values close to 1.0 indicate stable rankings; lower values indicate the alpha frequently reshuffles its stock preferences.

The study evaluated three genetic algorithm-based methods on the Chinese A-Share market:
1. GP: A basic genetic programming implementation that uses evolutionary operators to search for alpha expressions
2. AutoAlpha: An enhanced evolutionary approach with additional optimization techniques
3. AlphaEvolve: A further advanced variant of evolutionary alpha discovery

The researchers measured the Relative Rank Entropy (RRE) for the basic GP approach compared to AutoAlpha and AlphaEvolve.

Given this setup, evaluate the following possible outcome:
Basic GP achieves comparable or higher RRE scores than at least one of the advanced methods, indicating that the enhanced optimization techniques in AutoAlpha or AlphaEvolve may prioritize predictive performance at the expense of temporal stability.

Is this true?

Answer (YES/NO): NO